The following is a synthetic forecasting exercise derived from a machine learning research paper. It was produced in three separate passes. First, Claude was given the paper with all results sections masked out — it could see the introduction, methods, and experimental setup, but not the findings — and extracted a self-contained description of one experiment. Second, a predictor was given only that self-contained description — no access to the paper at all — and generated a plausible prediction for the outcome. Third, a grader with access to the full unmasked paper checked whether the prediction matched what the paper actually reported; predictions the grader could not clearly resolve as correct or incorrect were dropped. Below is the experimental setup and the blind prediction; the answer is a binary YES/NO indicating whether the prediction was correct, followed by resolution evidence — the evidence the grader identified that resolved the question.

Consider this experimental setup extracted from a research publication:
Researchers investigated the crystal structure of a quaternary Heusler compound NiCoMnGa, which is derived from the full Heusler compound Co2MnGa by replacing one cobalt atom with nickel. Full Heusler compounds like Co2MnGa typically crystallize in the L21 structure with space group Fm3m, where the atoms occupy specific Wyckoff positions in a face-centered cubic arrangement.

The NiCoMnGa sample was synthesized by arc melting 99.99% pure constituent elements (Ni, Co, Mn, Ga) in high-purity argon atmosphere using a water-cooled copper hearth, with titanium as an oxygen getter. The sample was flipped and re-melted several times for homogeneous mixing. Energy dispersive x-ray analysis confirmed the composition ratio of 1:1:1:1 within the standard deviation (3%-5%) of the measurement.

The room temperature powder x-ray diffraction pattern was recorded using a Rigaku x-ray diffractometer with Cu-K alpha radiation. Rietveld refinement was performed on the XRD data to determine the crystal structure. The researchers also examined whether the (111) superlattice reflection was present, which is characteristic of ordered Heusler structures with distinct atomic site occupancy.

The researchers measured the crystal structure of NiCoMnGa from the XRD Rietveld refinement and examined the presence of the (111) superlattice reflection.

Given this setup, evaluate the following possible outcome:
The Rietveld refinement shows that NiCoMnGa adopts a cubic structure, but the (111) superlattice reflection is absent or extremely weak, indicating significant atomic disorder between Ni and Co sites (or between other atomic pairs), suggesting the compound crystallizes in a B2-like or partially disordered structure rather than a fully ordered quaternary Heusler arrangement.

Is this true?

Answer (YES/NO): NO